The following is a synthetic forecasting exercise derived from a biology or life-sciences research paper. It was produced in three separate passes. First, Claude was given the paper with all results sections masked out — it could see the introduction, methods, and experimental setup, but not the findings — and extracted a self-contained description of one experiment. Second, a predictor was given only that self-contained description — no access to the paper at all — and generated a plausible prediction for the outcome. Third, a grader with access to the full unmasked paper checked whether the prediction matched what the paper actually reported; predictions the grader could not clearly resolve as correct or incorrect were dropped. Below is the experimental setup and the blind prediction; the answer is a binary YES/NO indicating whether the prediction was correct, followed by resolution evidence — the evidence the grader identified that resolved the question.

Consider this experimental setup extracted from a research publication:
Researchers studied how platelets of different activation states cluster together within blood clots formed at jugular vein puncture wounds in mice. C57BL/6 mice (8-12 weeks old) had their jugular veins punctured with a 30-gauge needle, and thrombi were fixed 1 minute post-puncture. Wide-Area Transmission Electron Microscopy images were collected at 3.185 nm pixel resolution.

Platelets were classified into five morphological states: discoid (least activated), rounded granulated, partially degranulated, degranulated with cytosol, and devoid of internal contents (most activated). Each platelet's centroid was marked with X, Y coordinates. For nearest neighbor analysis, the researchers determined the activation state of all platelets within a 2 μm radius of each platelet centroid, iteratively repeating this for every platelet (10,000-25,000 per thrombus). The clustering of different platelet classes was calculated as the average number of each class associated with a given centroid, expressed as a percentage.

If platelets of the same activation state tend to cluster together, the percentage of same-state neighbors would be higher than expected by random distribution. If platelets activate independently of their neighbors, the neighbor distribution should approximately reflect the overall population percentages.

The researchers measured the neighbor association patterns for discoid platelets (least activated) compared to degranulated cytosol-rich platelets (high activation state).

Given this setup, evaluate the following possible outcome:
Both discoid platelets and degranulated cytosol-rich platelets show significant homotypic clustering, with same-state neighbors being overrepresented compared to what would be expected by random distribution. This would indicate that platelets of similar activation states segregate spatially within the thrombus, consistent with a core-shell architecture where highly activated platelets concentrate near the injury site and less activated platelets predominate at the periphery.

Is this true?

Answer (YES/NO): NO